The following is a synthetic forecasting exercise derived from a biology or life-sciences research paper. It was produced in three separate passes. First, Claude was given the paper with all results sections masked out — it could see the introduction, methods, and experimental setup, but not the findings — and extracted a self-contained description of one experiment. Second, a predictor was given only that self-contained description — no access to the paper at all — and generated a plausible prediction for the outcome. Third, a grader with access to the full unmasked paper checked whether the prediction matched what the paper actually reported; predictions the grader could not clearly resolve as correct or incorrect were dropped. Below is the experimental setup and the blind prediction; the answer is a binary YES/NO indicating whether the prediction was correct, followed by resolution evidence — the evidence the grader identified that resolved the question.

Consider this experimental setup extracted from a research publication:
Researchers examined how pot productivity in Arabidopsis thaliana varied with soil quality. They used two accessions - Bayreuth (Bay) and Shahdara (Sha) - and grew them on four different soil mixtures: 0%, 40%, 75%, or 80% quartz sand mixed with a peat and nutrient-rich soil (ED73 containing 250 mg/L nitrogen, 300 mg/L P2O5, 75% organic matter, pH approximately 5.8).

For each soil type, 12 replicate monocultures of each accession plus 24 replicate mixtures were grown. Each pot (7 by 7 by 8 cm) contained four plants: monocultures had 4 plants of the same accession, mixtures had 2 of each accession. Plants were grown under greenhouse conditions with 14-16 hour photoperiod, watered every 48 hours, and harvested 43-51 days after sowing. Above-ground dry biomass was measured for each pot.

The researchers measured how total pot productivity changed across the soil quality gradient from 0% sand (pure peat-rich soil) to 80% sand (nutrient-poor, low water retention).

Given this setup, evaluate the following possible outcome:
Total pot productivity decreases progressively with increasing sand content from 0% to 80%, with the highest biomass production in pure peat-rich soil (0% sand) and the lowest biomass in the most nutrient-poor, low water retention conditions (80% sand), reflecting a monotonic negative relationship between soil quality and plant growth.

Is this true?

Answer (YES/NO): YES